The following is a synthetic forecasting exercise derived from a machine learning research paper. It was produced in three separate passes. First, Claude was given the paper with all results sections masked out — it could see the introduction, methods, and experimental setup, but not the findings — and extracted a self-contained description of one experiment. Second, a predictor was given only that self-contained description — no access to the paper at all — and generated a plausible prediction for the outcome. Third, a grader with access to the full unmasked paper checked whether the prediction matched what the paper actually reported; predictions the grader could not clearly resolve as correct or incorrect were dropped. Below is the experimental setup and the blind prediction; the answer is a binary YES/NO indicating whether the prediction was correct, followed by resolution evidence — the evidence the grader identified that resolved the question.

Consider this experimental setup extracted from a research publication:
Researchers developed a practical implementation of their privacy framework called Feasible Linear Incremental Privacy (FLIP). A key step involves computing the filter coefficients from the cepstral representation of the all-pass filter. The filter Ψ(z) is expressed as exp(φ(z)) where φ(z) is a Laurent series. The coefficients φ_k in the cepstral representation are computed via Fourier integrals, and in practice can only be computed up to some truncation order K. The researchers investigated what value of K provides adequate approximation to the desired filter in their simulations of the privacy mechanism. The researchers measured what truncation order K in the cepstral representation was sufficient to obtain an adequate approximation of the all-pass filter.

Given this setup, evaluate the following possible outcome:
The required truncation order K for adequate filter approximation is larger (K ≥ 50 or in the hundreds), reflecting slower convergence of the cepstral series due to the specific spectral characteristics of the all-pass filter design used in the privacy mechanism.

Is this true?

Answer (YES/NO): NO